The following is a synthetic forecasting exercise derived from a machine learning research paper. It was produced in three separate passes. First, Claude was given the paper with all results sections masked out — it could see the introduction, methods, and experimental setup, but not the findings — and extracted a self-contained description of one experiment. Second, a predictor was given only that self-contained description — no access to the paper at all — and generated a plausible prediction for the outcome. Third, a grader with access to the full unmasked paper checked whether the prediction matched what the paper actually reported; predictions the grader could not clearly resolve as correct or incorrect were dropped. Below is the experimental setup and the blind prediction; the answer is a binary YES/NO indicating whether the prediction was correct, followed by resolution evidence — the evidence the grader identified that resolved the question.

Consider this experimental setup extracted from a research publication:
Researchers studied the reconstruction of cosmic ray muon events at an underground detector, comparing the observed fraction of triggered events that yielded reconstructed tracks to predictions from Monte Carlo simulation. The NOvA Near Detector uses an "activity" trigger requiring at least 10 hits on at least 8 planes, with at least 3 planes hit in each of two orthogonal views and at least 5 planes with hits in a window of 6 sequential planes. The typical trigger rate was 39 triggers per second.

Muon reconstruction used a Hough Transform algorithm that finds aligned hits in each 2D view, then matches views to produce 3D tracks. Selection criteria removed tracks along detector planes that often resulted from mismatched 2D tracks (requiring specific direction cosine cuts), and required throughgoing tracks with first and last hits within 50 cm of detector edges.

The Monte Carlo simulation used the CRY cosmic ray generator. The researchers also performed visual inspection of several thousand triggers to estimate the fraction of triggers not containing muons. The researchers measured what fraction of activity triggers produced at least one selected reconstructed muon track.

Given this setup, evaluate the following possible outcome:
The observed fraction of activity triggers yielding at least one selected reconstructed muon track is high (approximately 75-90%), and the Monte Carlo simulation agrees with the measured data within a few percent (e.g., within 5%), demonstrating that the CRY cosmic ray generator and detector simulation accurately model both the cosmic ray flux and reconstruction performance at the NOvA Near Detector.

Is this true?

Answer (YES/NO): NO